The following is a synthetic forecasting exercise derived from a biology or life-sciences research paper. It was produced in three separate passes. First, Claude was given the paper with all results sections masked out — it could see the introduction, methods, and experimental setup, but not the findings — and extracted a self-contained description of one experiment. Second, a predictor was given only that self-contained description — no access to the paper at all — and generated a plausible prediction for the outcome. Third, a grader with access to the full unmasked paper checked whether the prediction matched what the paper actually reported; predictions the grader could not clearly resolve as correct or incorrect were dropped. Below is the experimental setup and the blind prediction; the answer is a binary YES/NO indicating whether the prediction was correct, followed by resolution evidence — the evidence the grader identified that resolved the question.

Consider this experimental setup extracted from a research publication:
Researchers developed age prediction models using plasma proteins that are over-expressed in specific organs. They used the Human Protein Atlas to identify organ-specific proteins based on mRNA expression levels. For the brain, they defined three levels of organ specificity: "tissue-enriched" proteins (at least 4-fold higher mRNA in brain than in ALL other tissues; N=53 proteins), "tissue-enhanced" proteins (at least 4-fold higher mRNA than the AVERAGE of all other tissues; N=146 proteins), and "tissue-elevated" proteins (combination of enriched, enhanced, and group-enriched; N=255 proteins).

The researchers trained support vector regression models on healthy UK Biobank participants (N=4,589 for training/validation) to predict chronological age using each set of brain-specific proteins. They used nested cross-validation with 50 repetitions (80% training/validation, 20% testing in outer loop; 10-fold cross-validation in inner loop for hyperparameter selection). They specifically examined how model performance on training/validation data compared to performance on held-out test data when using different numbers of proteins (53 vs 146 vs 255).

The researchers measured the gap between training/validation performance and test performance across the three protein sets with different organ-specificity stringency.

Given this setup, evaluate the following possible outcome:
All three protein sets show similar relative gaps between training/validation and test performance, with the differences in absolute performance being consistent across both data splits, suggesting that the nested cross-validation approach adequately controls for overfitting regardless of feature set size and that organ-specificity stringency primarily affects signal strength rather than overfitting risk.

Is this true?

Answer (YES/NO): NO